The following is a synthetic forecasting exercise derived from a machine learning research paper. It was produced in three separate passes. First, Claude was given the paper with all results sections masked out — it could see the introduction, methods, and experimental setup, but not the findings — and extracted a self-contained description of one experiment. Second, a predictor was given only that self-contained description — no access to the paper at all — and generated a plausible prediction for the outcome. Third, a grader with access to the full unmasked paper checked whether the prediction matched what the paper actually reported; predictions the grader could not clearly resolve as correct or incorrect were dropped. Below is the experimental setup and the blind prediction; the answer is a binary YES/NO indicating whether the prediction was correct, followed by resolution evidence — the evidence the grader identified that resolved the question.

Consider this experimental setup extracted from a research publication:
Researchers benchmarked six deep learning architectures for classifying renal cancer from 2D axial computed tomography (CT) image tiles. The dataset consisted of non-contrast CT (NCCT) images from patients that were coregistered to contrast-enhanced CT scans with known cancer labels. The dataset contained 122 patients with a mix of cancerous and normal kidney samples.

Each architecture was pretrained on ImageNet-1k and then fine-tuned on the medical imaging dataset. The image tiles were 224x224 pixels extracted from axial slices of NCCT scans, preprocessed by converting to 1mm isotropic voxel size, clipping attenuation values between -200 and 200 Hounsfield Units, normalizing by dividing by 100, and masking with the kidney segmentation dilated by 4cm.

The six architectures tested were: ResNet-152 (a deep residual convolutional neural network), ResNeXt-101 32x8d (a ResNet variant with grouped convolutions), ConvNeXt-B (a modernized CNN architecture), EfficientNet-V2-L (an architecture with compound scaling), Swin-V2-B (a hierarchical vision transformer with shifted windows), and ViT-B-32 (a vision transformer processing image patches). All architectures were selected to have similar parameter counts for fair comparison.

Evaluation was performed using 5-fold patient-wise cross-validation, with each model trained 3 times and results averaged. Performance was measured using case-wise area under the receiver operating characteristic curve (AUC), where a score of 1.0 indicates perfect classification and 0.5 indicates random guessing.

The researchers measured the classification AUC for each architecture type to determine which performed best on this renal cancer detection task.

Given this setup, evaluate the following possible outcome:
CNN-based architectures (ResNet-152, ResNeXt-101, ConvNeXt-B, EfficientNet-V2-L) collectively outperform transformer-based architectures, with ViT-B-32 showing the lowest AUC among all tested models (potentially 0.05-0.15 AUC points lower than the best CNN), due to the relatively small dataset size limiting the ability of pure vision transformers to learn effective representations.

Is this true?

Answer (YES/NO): NO